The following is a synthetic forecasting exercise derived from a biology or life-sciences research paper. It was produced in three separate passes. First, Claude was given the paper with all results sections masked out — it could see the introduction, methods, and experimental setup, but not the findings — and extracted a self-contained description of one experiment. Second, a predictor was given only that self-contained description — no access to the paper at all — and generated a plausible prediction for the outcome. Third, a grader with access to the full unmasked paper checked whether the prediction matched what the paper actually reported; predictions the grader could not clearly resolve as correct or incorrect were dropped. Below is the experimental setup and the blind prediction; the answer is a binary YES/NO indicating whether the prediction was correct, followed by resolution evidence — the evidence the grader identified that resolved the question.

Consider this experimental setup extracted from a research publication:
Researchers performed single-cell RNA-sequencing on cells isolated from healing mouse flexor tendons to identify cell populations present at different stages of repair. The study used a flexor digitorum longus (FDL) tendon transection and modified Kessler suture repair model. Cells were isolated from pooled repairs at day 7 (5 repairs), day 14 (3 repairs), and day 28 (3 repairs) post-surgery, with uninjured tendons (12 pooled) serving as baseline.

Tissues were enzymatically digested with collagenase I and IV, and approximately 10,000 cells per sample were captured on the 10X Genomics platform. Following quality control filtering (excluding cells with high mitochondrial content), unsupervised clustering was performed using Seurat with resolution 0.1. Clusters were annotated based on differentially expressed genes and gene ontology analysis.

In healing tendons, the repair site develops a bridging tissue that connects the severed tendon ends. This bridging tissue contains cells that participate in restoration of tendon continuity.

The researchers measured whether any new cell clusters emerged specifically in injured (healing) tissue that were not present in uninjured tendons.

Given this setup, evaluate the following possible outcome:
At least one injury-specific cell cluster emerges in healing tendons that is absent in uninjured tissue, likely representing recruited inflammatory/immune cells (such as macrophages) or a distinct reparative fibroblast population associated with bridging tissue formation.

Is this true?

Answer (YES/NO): YES